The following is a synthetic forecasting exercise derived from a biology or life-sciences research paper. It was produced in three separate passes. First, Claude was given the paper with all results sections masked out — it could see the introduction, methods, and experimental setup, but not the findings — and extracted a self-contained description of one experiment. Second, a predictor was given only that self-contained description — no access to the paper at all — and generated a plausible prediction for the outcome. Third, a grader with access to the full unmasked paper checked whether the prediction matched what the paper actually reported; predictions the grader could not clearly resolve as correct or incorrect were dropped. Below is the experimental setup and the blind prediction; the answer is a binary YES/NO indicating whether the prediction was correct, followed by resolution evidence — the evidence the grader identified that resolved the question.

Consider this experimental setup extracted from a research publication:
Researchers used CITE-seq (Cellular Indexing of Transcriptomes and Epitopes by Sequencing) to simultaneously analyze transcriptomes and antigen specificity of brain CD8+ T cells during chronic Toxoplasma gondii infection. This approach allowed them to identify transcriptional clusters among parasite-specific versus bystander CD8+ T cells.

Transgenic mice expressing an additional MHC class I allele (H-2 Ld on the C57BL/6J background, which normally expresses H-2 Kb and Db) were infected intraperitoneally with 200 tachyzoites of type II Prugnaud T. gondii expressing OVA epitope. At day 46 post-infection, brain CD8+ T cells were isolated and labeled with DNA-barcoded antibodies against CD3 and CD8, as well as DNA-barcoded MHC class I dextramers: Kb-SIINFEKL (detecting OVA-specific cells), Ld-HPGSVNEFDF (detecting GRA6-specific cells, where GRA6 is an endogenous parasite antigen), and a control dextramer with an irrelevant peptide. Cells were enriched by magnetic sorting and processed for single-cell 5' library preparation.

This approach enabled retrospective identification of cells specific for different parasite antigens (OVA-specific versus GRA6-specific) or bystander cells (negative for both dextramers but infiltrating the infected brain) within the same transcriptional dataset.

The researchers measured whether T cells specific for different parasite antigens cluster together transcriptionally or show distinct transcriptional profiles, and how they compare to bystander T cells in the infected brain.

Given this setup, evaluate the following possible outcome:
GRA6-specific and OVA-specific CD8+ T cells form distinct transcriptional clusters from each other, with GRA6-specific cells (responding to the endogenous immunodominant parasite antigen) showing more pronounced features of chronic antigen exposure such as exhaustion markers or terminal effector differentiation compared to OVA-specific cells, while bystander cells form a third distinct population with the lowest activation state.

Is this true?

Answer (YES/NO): NO